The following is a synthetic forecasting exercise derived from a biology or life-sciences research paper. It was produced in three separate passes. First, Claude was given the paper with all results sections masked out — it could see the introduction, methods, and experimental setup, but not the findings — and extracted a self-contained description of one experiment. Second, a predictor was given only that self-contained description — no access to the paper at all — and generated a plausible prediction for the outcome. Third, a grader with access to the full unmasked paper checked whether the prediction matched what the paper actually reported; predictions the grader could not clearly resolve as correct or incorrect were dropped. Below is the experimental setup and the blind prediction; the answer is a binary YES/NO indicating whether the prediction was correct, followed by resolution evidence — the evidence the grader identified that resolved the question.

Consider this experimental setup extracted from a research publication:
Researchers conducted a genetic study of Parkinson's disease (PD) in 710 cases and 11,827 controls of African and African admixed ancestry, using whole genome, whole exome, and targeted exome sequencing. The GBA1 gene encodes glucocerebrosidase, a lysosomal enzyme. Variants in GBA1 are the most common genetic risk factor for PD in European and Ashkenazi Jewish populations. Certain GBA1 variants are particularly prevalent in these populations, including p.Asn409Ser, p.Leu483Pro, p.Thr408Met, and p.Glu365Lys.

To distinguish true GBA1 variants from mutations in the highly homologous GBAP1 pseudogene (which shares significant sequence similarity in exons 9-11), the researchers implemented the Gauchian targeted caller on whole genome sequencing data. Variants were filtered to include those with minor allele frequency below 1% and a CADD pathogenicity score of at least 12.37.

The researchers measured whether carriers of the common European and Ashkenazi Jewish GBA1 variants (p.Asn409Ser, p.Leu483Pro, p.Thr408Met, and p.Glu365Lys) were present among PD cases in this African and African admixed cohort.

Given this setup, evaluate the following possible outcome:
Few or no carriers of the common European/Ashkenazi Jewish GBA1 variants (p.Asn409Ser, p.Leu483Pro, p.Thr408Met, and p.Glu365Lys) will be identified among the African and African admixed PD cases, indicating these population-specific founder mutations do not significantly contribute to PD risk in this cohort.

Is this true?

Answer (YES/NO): YES